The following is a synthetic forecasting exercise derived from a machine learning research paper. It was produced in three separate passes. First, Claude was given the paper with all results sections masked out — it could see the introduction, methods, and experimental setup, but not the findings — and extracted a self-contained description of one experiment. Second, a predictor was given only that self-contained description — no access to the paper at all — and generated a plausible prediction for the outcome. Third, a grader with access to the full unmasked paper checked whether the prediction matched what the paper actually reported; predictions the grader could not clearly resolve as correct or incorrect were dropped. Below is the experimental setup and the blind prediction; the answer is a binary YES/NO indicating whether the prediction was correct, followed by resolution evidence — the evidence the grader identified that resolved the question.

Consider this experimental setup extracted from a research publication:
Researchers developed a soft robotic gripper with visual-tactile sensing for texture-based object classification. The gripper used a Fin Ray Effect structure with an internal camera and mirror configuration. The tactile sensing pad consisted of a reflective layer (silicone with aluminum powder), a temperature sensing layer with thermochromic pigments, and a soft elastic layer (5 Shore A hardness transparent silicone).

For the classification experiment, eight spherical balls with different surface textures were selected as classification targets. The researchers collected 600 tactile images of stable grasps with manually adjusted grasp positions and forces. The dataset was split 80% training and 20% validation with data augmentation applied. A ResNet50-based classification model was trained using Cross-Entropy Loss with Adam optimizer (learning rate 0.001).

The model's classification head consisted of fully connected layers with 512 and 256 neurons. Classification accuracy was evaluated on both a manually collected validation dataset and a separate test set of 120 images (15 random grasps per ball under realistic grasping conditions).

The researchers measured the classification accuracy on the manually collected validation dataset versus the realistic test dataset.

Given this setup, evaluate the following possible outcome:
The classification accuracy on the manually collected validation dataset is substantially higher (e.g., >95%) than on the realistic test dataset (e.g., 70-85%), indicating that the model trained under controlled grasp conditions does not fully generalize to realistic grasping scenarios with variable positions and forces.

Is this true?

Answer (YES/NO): NO